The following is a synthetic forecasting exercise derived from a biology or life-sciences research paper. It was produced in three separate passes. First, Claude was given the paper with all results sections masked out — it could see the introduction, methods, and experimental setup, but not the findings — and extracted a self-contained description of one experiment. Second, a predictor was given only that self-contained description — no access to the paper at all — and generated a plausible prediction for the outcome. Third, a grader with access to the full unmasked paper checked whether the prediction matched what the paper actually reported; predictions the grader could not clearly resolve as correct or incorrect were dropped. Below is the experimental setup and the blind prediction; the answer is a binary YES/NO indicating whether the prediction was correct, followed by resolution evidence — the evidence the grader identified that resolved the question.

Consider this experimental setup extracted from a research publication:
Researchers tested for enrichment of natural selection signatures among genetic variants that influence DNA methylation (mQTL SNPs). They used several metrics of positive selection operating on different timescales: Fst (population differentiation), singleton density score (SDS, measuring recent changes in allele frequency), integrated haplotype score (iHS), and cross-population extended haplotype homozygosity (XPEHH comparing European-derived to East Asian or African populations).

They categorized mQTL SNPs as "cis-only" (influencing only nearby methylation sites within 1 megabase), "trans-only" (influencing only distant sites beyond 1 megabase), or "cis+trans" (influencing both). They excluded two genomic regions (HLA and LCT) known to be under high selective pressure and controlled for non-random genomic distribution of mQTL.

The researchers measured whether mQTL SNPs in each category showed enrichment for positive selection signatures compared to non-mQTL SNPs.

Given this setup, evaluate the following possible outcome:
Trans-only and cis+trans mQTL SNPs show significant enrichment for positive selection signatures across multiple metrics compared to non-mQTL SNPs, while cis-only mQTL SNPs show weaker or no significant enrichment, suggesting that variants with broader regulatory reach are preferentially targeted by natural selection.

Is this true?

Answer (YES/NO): NO